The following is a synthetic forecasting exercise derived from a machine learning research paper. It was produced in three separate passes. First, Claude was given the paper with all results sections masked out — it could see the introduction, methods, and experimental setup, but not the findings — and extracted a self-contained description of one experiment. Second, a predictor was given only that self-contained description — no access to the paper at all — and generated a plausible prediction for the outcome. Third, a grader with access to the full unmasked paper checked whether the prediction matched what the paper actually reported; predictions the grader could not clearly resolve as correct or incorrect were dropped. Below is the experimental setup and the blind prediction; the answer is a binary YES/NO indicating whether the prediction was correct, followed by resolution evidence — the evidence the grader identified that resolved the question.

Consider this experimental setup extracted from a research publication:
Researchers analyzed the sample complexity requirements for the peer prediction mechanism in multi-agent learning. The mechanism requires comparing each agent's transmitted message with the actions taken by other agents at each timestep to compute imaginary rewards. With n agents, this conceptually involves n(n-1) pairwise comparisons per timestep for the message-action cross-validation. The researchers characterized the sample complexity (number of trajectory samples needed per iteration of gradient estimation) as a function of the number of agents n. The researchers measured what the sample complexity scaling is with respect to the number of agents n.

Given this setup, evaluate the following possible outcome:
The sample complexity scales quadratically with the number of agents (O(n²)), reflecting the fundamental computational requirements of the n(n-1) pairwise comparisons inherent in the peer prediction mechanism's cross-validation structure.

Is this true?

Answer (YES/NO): NO